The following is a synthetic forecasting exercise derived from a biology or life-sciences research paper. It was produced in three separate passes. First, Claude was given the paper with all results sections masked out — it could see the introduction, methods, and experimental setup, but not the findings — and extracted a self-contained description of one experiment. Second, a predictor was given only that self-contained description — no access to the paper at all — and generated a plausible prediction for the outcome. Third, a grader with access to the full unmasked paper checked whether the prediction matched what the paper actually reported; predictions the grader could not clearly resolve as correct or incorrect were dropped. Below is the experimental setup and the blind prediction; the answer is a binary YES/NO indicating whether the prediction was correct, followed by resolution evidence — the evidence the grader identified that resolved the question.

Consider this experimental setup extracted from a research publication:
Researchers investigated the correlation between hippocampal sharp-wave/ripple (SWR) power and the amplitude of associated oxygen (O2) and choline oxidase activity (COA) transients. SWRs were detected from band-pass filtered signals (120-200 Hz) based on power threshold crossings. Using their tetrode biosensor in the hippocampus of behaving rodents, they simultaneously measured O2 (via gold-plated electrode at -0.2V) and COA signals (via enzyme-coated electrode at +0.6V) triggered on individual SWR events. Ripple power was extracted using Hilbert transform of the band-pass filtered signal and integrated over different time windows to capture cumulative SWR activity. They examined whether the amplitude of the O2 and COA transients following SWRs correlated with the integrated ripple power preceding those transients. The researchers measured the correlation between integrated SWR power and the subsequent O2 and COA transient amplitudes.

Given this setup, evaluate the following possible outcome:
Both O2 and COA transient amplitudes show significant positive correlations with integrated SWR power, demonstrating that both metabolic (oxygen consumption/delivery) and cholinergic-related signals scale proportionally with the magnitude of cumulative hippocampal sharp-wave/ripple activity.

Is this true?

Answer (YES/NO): NO